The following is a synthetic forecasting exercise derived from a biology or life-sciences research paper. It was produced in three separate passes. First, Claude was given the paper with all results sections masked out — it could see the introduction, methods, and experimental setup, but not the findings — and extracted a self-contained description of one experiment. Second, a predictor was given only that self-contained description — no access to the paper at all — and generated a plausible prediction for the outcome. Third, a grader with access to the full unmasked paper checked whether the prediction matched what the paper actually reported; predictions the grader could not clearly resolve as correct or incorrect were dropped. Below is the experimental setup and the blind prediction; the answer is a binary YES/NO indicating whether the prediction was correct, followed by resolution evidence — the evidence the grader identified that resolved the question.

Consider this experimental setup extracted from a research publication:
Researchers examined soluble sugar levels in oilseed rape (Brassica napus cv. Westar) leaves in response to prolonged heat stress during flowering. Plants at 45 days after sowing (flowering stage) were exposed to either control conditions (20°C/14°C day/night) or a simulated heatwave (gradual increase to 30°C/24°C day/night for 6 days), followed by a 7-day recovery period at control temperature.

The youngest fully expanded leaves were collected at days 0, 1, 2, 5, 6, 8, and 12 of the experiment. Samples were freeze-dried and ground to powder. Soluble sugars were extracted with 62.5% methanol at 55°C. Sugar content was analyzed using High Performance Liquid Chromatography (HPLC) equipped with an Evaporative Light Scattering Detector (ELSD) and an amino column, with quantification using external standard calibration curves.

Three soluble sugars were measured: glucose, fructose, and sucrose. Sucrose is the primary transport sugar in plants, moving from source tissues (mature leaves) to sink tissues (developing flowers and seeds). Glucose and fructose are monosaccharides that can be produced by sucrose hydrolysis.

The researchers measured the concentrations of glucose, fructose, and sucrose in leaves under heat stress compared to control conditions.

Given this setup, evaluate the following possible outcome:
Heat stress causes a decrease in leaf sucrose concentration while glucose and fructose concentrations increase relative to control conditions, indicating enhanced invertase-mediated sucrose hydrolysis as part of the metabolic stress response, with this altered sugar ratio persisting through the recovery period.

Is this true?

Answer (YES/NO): NO